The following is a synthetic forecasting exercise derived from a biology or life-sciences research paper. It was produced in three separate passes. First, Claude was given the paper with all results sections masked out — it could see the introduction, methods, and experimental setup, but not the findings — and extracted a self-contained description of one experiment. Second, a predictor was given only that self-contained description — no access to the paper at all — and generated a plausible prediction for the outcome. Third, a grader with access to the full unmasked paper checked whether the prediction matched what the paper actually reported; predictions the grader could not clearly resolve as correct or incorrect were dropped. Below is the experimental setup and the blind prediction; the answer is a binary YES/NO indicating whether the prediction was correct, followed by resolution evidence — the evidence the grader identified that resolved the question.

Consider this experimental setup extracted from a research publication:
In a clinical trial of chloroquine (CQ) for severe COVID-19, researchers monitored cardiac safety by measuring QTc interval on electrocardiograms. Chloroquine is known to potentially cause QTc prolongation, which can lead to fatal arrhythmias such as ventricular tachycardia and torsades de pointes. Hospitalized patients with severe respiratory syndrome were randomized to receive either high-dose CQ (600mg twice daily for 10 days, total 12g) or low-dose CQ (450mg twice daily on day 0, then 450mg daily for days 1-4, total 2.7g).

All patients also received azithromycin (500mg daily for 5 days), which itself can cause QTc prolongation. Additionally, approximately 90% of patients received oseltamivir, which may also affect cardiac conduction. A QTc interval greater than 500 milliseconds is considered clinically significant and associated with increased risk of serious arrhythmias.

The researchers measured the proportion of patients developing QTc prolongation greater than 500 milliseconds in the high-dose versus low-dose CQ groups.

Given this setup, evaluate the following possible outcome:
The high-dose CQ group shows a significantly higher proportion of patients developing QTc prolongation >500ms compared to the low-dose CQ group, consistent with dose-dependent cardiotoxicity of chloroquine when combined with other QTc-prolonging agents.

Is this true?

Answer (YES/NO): NO